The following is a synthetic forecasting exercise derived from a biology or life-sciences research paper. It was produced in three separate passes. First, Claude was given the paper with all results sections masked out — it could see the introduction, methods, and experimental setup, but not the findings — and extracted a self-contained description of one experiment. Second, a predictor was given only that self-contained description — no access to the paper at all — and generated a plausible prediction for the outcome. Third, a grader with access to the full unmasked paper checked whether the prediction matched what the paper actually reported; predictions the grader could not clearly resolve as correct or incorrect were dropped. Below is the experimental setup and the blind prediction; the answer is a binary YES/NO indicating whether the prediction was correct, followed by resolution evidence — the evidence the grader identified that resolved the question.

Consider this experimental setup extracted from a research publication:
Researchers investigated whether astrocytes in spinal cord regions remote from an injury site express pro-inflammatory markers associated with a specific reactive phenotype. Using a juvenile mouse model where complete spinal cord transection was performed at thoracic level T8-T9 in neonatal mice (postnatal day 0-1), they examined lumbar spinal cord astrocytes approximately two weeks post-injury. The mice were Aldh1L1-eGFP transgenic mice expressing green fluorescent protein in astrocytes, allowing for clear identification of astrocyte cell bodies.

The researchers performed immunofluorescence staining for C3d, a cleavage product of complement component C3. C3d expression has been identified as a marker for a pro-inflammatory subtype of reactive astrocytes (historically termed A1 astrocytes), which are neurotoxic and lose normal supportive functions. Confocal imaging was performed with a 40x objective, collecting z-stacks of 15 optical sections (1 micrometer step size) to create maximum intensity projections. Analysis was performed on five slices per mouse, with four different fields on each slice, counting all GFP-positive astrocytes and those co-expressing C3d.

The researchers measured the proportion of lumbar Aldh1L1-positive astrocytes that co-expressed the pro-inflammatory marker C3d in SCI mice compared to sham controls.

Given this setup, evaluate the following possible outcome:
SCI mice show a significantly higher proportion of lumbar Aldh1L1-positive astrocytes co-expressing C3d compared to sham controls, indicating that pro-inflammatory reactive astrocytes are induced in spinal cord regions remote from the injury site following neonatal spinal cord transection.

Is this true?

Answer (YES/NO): YES